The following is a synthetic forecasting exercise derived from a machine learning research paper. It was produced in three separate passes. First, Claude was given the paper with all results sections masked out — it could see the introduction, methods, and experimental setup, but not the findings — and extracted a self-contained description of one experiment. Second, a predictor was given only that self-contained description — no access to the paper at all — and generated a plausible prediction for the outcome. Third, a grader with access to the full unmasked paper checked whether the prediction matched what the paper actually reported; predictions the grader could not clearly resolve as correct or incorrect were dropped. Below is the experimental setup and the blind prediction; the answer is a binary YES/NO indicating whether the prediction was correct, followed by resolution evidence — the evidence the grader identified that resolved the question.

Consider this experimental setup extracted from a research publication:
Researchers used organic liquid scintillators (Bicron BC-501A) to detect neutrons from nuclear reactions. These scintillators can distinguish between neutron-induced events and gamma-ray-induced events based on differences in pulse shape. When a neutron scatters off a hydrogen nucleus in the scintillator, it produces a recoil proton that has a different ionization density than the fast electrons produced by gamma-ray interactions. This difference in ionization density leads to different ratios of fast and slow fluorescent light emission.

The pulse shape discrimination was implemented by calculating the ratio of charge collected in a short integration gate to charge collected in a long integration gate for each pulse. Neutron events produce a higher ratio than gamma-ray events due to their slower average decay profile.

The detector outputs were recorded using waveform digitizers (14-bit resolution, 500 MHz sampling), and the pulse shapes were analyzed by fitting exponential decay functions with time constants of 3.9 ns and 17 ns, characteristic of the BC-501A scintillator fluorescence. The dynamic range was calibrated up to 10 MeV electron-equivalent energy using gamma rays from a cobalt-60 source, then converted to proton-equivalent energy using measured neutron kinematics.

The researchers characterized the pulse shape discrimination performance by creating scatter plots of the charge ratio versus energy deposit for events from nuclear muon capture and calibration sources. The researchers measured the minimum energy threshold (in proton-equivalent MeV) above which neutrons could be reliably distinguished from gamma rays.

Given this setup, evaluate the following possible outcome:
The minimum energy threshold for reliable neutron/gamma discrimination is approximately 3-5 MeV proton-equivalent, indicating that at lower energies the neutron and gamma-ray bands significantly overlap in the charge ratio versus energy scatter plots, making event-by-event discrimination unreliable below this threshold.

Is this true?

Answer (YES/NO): NO